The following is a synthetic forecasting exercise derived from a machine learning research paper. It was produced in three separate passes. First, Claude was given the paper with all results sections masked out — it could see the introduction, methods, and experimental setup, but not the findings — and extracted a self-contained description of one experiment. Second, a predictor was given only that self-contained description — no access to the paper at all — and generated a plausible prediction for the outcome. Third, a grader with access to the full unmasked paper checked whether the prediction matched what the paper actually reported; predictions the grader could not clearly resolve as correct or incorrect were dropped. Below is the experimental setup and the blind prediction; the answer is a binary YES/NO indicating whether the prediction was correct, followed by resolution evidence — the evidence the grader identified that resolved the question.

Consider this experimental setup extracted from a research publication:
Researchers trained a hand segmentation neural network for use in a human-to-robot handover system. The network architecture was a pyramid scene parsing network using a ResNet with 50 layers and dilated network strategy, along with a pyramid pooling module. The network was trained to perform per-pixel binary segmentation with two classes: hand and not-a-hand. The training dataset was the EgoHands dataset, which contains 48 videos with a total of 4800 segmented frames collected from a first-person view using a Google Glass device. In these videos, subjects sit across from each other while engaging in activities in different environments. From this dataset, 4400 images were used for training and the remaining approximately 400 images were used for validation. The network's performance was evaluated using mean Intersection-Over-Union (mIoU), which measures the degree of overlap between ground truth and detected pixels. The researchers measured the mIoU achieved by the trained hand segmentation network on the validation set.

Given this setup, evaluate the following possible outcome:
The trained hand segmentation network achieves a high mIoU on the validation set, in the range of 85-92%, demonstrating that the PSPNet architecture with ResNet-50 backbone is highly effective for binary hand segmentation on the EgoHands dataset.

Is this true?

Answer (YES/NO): YES